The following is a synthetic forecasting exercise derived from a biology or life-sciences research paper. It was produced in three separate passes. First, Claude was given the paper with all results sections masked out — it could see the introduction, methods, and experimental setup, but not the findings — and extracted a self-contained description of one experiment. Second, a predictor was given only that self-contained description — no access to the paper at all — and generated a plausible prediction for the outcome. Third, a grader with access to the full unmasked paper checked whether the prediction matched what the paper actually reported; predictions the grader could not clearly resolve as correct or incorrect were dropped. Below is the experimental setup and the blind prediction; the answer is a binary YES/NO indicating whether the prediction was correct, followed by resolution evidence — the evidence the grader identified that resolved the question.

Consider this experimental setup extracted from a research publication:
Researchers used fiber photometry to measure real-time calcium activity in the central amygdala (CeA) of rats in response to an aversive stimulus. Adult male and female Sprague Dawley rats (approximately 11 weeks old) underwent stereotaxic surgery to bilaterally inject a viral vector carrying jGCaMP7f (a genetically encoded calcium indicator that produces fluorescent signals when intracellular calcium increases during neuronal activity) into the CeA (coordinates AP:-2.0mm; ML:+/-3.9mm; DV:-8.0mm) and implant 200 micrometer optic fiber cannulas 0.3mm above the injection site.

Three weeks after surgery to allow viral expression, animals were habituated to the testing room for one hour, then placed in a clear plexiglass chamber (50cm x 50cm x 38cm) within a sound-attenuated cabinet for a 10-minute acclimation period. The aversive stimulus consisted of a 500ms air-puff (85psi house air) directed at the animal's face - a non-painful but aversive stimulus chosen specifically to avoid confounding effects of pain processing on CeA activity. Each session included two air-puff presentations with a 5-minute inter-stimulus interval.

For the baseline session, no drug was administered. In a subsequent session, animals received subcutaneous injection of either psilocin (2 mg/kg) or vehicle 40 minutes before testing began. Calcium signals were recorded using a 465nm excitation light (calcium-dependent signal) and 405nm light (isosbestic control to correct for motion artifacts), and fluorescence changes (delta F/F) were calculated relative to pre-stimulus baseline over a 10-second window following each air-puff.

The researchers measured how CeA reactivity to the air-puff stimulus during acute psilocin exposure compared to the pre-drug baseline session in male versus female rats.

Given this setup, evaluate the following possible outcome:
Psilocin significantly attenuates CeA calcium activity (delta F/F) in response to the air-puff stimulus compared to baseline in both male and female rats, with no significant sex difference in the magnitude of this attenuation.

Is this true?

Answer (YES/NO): NO